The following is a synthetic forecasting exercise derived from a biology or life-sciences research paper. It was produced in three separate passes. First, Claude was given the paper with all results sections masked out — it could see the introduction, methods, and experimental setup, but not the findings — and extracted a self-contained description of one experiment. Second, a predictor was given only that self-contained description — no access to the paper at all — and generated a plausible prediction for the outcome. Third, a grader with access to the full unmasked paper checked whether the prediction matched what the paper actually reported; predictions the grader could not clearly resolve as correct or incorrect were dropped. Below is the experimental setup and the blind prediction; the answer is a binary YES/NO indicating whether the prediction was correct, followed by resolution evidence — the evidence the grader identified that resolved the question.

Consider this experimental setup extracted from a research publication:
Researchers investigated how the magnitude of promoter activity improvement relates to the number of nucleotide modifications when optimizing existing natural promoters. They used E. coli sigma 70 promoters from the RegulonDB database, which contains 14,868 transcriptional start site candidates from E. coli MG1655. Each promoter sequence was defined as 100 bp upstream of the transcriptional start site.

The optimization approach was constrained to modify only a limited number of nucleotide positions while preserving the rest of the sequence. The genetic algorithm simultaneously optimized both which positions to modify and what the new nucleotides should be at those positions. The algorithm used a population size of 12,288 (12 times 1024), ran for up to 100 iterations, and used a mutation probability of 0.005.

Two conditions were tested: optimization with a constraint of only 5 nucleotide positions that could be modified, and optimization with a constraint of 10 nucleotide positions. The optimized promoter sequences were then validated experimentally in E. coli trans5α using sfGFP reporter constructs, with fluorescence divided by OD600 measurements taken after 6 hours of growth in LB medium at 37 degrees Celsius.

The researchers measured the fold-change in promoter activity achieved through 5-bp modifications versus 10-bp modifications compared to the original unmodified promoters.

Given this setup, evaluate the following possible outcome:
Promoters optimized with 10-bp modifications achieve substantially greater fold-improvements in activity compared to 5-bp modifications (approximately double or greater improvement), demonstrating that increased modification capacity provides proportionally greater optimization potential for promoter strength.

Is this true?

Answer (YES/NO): YES